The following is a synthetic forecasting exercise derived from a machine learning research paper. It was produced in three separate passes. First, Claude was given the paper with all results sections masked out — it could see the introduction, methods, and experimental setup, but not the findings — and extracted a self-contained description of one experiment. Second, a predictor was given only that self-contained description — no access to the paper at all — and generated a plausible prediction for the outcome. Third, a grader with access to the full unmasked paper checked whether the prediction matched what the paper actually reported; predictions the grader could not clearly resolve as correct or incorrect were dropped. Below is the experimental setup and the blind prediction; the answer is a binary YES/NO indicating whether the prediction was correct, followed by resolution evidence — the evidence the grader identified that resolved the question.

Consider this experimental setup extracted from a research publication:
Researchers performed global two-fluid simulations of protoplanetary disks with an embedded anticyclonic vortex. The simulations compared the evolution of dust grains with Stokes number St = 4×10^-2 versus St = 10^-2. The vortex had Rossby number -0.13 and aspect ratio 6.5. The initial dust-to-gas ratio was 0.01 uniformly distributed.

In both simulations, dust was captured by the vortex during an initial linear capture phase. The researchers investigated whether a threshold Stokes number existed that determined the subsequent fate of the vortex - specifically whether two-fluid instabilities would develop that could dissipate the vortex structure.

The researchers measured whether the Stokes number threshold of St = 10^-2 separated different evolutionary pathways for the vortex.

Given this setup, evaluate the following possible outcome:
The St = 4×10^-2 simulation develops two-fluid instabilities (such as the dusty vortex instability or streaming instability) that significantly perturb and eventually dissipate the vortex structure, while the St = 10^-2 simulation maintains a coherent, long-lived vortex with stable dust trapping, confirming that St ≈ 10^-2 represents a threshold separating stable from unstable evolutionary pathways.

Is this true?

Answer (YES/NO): NO